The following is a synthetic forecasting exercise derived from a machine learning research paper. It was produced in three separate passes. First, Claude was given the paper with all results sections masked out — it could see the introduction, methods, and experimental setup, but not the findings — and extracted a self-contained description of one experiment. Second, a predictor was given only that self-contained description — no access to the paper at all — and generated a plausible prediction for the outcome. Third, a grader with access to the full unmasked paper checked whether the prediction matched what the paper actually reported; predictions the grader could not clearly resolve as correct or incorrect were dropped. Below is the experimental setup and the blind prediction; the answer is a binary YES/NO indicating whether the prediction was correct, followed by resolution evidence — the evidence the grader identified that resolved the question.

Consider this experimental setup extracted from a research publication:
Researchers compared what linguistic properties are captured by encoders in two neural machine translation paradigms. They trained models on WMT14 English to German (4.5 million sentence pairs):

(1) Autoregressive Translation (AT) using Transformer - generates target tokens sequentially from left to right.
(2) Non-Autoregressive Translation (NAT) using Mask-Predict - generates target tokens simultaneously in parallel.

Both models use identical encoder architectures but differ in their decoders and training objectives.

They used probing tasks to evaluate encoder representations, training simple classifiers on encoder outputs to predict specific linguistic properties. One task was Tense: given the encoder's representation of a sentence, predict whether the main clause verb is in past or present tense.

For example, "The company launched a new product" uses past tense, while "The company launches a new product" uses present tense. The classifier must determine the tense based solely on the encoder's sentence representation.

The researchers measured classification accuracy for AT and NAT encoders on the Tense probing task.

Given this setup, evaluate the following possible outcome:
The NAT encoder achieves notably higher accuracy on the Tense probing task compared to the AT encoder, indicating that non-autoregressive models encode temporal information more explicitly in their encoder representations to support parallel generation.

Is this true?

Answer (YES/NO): NO